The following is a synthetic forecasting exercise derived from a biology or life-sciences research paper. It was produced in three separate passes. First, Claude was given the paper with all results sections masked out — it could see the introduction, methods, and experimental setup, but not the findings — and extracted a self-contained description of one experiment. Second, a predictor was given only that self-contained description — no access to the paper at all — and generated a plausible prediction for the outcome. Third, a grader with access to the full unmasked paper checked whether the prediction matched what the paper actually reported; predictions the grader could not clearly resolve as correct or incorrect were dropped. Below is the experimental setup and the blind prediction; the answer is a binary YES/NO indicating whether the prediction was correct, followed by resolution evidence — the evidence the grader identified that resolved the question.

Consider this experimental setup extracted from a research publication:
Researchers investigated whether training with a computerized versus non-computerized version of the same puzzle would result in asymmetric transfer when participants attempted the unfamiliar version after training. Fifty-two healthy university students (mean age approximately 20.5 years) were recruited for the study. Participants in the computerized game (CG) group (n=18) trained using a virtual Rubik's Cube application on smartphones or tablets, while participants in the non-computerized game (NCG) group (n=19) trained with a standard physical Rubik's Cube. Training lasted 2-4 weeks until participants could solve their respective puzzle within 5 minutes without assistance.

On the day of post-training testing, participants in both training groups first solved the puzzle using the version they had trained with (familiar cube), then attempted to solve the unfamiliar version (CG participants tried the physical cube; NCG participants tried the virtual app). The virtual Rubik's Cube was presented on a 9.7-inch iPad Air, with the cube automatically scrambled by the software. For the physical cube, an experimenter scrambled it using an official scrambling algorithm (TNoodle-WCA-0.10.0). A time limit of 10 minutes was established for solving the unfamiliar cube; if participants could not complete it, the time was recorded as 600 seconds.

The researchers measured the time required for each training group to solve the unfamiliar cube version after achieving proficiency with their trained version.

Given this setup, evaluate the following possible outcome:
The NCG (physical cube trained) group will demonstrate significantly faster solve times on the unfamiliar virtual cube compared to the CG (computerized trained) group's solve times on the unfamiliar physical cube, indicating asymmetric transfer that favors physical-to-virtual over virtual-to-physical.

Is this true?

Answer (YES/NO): NO